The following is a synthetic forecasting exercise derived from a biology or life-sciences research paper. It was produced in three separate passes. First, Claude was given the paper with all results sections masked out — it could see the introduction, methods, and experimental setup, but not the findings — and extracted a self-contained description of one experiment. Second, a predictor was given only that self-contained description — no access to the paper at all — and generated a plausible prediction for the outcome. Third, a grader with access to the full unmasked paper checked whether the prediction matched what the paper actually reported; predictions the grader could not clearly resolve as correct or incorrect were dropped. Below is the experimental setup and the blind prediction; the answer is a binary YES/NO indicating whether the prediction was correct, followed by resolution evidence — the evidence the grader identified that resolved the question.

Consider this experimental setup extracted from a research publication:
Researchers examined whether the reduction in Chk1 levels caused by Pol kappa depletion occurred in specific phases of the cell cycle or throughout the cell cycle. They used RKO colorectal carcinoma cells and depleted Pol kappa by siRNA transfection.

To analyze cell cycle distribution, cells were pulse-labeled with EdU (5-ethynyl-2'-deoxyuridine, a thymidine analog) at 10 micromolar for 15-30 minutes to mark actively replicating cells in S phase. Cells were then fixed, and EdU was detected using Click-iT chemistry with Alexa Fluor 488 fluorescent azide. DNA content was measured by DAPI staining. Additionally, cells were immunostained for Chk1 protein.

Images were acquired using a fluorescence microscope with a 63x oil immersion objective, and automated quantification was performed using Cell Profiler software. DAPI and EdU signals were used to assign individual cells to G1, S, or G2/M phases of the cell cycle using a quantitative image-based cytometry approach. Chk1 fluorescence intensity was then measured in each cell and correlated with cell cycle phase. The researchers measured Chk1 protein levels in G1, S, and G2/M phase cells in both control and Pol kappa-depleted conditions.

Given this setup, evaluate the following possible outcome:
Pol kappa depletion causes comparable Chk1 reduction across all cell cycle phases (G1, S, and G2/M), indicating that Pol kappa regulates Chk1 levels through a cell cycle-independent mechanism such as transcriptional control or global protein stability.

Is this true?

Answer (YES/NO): YES